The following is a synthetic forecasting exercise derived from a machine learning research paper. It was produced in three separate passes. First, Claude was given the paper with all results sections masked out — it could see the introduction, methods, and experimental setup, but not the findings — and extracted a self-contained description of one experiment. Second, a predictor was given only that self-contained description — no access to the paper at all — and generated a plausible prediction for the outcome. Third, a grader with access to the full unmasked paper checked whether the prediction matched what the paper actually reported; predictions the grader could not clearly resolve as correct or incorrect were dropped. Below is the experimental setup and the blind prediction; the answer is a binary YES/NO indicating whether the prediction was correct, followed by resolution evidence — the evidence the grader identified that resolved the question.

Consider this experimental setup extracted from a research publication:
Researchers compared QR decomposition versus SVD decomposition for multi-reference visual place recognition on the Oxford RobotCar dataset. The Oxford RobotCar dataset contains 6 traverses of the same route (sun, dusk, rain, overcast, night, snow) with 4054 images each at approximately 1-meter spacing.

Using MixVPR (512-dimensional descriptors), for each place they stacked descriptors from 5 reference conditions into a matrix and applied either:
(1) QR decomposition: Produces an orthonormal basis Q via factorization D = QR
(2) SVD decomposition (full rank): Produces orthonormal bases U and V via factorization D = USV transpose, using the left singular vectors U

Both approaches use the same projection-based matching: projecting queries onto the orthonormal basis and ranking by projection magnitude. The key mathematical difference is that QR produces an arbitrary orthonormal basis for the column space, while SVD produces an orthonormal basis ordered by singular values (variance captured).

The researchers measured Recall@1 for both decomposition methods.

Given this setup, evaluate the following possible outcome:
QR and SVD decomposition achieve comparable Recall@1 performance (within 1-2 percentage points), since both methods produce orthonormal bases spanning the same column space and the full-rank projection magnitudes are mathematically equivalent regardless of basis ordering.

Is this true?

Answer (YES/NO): YES